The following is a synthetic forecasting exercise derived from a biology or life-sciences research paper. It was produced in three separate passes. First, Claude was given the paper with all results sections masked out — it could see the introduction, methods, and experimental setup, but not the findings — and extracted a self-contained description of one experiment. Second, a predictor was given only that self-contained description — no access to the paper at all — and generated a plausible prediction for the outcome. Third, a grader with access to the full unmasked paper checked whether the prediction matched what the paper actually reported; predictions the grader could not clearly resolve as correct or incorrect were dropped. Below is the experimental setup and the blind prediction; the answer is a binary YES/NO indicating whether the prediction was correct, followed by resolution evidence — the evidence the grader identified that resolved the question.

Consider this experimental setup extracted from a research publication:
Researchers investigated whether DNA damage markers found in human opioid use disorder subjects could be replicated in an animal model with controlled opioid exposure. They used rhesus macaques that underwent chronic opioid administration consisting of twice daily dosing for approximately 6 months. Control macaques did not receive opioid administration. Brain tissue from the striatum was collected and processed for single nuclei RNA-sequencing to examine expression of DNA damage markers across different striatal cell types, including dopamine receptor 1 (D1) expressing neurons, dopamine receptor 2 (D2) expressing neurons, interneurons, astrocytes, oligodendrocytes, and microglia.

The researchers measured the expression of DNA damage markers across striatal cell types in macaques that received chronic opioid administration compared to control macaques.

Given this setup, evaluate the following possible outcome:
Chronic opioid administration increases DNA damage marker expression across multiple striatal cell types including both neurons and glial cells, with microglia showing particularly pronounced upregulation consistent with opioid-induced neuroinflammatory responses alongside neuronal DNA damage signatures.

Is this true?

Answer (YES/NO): NO